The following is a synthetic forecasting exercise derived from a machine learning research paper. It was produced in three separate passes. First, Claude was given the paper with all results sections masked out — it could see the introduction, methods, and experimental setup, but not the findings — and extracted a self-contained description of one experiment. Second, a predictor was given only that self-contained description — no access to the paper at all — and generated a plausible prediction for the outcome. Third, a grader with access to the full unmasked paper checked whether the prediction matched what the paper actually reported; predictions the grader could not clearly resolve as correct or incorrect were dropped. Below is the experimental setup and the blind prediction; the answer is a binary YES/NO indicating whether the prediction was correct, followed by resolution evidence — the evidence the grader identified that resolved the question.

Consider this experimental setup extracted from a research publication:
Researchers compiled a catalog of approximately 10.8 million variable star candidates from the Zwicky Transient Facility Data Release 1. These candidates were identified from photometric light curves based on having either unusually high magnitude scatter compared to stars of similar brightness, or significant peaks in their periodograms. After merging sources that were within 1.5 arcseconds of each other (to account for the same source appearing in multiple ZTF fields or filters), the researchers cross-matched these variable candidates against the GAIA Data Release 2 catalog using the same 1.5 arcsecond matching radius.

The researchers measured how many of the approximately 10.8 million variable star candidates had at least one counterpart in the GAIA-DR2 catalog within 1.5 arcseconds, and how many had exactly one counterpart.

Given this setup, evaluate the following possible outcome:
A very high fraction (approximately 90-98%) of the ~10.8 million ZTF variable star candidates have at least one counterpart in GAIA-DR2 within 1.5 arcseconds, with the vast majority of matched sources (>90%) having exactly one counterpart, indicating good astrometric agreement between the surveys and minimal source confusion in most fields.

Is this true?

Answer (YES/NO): NO